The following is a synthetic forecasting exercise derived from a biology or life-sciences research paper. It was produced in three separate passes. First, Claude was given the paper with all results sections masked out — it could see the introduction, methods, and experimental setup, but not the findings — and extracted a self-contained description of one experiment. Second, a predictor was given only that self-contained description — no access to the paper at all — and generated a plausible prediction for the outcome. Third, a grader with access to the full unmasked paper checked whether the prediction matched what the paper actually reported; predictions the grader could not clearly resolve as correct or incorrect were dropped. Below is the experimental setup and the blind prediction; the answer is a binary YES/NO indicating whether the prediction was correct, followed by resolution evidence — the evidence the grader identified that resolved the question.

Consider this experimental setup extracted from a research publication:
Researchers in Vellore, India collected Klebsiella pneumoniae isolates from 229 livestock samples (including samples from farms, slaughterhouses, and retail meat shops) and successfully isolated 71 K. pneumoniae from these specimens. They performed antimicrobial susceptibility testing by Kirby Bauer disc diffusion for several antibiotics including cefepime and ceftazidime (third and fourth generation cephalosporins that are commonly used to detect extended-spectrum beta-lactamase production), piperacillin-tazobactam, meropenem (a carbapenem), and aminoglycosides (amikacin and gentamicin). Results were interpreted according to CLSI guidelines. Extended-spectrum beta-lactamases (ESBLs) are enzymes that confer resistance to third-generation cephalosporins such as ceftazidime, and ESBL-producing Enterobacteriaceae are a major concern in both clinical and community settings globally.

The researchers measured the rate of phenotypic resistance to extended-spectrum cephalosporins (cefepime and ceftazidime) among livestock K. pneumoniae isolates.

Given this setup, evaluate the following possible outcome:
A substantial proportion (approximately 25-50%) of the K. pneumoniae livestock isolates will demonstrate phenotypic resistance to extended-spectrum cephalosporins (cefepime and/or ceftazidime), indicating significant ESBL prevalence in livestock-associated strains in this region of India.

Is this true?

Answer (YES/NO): NO